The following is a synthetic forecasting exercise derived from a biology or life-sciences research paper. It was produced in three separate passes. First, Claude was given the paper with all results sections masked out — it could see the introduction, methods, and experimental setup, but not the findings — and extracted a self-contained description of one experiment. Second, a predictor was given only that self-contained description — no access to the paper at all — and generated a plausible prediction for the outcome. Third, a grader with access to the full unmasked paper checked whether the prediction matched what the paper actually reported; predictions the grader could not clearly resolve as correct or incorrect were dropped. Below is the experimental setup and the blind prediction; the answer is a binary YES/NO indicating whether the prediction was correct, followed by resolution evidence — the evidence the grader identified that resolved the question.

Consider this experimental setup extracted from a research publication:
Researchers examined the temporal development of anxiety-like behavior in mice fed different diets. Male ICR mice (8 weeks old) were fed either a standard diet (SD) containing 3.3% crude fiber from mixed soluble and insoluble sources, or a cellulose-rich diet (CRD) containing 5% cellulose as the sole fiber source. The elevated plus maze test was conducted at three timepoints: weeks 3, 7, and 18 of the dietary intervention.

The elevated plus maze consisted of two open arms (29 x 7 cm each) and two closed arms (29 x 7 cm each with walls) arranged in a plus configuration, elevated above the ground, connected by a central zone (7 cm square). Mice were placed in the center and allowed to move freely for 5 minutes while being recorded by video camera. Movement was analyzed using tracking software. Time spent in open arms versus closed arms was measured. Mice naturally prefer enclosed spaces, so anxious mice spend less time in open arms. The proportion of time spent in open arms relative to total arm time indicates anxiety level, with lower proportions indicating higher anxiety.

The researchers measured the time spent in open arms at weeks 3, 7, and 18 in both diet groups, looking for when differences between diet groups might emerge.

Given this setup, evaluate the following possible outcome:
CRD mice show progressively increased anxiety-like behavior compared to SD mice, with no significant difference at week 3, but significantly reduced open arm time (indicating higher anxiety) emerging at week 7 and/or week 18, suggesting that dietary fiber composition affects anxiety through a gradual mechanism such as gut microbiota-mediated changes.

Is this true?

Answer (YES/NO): NO